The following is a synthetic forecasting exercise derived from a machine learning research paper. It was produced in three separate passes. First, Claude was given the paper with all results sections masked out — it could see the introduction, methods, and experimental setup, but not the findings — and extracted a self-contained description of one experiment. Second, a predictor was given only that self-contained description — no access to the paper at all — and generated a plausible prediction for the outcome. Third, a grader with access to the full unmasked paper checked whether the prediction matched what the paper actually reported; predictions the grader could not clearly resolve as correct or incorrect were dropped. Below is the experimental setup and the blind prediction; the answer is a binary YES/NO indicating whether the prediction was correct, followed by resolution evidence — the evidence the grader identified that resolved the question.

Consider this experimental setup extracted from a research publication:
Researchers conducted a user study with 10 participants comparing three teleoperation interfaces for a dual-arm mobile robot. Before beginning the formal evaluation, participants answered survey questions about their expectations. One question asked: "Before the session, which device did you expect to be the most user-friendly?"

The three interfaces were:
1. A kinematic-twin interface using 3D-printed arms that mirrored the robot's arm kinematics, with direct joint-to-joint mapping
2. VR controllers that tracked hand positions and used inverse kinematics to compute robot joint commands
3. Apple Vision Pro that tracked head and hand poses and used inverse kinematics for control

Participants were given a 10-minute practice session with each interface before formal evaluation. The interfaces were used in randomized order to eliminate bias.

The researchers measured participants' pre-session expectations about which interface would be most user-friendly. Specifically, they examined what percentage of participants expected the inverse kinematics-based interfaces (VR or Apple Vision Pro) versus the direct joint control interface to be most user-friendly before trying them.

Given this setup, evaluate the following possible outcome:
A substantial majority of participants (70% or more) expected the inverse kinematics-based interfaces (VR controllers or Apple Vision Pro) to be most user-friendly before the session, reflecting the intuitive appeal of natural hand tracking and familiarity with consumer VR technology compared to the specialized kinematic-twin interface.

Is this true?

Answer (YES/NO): YES